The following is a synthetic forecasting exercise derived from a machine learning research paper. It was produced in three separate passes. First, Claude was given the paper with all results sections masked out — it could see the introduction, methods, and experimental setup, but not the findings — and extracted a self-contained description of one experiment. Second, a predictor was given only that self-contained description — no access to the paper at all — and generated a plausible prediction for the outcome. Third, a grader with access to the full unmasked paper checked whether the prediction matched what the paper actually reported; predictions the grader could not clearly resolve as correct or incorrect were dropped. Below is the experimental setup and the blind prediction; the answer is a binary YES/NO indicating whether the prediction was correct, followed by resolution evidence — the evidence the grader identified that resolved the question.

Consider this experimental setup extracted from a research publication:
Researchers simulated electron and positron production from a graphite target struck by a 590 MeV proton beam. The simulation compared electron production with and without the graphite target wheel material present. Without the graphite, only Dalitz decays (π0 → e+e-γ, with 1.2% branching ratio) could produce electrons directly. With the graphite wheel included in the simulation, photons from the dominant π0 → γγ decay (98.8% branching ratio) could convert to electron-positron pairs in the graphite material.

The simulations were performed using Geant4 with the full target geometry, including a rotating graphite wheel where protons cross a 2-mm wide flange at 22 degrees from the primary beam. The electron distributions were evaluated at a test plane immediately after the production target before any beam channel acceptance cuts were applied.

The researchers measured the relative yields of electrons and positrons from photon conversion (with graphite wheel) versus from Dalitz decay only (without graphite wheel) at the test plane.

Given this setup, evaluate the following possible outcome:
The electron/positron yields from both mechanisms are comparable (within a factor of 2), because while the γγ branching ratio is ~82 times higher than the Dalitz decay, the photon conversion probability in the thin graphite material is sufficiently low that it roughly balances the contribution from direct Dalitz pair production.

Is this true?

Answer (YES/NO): NO